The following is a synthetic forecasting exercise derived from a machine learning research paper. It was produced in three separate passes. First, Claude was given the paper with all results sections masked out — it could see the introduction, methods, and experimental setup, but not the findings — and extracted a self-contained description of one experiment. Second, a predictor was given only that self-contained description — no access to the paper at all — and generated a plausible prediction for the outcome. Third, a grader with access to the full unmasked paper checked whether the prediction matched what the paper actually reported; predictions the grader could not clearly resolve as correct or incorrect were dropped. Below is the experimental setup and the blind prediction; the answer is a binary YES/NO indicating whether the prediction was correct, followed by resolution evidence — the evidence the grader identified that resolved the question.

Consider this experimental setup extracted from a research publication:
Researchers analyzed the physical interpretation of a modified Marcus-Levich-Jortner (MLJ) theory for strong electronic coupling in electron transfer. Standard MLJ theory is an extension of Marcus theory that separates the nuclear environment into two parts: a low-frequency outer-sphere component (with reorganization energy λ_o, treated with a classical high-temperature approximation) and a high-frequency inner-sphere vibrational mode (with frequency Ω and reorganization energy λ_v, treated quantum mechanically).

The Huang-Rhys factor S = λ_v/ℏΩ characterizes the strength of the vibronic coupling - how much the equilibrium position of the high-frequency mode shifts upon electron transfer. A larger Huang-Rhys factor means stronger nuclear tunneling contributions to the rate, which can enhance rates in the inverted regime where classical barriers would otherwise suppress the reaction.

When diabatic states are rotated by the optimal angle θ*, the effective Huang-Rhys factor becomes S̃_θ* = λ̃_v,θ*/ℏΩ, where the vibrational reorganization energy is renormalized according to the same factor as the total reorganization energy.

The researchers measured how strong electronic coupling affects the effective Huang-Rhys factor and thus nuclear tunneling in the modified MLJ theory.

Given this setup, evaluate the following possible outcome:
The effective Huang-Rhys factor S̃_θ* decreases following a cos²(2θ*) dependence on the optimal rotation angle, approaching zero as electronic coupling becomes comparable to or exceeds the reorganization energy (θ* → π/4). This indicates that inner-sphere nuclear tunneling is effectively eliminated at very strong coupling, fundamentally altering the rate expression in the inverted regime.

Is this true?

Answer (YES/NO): NO